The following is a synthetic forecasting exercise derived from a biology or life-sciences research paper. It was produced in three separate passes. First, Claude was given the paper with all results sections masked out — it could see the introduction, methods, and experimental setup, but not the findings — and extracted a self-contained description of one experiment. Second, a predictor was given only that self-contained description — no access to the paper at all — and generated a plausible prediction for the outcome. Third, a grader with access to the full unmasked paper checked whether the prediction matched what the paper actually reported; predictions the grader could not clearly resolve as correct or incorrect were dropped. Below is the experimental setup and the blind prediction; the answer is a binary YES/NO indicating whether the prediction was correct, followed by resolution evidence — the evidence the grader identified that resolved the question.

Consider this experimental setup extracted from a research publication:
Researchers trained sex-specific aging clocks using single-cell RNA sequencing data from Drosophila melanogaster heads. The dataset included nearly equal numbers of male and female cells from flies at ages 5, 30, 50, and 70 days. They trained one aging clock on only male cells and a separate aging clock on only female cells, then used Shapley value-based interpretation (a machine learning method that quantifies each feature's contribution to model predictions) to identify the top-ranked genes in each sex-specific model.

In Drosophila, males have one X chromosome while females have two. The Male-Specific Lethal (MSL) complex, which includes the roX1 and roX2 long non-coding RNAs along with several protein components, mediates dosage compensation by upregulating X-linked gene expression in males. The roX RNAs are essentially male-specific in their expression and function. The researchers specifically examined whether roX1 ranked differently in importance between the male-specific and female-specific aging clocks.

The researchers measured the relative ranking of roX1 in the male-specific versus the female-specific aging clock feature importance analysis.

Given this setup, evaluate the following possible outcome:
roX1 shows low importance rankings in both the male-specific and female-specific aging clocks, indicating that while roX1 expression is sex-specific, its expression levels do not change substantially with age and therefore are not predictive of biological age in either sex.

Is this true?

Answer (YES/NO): NO